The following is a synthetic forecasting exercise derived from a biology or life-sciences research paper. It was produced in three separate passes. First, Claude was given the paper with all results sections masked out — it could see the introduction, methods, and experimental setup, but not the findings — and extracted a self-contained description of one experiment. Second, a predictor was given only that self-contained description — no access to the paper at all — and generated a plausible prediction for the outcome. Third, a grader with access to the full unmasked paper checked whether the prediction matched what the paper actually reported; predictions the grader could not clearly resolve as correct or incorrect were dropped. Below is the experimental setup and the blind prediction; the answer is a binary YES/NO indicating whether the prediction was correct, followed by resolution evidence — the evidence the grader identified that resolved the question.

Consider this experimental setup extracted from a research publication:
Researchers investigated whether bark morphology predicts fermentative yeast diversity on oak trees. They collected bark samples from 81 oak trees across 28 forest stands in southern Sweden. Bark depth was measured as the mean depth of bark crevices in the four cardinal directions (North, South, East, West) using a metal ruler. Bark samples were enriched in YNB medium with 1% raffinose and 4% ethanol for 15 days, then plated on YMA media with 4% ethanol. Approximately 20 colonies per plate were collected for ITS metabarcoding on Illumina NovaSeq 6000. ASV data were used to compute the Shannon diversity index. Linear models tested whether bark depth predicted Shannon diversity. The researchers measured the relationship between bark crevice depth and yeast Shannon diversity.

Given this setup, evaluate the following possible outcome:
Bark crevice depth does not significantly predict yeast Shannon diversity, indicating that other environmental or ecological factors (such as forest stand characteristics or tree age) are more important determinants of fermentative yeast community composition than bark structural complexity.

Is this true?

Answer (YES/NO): YES